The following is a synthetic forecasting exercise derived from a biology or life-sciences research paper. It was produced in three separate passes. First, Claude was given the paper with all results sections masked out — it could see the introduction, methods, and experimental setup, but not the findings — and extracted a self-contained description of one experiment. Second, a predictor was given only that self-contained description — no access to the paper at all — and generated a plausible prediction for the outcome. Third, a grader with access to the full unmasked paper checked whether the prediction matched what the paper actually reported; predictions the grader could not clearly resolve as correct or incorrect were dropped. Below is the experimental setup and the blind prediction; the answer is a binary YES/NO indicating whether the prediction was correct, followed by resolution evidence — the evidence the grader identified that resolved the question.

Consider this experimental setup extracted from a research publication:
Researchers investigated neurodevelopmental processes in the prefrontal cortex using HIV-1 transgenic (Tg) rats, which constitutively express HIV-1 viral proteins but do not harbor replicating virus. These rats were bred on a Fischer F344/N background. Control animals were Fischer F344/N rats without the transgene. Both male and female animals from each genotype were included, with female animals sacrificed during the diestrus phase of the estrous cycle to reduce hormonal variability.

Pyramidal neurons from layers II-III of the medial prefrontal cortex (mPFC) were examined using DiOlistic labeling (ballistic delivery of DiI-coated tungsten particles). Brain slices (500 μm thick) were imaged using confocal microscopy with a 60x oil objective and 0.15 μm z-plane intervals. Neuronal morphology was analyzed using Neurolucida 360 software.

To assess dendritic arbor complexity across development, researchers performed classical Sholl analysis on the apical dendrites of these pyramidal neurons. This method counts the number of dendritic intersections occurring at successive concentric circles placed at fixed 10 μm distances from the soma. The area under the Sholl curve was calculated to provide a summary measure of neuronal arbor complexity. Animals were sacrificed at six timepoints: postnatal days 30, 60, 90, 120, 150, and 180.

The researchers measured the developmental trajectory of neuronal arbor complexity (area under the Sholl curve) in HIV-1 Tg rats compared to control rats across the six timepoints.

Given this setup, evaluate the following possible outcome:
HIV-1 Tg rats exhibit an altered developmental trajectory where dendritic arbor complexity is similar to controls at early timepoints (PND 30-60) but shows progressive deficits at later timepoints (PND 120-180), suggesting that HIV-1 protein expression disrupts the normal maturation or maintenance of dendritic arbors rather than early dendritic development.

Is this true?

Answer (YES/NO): NO